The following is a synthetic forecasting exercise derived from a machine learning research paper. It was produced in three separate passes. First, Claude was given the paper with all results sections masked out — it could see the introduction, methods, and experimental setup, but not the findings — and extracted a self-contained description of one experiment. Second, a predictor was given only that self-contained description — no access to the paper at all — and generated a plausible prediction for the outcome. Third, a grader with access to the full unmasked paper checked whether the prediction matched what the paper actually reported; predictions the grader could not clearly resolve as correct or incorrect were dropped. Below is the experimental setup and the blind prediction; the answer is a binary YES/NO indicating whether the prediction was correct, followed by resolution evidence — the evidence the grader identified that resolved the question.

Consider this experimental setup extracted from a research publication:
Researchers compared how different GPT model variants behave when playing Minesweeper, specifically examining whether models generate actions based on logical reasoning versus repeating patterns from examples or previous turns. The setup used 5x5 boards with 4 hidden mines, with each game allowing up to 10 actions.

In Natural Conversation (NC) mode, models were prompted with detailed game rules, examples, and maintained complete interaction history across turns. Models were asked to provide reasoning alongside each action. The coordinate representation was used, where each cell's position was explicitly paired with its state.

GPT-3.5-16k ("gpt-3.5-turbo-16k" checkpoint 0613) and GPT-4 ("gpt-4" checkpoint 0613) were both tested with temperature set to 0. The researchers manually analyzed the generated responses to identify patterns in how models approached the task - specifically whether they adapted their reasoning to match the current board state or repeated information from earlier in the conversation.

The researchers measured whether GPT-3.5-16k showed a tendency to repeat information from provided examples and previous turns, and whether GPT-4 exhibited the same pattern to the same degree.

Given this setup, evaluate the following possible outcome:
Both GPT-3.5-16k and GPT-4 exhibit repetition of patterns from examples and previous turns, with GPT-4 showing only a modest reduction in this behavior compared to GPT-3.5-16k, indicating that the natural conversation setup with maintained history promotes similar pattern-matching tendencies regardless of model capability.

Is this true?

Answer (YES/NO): NO